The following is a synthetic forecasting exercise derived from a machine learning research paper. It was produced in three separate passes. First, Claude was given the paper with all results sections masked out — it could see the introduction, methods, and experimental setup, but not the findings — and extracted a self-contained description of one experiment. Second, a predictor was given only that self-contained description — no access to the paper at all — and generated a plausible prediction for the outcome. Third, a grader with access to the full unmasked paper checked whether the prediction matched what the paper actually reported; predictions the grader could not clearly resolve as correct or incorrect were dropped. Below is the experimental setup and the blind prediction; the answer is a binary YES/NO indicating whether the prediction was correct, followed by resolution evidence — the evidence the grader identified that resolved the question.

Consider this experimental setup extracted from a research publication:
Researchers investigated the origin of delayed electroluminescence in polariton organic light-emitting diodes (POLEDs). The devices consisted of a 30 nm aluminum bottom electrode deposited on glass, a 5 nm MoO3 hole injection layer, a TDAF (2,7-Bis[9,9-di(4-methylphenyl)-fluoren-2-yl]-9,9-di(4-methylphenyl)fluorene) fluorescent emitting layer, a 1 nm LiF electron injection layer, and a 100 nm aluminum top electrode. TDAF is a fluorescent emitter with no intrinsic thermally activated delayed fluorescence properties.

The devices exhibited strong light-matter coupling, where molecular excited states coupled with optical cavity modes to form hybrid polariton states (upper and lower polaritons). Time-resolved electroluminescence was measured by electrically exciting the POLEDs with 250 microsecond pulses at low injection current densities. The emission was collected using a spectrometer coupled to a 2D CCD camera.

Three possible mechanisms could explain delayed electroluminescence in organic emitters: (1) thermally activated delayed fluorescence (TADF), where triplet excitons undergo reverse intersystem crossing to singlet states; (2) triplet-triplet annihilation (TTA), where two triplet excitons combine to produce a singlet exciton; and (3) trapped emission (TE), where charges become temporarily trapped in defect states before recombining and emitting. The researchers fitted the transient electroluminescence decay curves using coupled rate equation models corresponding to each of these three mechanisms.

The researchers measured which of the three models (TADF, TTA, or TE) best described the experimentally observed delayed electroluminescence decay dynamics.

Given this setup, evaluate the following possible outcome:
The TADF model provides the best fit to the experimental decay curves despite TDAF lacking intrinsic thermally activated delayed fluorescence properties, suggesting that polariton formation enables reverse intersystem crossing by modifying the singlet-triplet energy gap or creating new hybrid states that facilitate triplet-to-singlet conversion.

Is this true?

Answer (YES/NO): NO